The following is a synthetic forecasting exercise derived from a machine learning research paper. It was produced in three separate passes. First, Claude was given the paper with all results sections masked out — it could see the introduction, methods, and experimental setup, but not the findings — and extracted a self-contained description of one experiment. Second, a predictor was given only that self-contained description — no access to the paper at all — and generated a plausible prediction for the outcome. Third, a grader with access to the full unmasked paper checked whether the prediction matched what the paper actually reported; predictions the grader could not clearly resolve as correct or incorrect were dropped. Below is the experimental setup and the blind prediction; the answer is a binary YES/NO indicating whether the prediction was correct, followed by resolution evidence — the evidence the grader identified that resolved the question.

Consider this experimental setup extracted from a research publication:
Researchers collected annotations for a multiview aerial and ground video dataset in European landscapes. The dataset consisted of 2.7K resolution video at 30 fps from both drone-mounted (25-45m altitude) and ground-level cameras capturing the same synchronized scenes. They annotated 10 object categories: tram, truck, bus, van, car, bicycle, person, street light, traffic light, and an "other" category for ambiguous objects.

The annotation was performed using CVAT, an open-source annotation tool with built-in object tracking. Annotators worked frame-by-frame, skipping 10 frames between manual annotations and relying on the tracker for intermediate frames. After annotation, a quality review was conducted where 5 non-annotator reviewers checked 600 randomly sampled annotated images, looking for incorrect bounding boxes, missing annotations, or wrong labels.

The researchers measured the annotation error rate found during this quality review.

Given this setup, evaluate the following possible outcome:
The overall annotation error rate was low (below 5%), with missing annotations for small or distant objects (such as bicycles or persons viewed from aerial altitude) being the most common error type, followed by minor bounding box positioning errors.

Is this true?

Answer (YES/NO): NO